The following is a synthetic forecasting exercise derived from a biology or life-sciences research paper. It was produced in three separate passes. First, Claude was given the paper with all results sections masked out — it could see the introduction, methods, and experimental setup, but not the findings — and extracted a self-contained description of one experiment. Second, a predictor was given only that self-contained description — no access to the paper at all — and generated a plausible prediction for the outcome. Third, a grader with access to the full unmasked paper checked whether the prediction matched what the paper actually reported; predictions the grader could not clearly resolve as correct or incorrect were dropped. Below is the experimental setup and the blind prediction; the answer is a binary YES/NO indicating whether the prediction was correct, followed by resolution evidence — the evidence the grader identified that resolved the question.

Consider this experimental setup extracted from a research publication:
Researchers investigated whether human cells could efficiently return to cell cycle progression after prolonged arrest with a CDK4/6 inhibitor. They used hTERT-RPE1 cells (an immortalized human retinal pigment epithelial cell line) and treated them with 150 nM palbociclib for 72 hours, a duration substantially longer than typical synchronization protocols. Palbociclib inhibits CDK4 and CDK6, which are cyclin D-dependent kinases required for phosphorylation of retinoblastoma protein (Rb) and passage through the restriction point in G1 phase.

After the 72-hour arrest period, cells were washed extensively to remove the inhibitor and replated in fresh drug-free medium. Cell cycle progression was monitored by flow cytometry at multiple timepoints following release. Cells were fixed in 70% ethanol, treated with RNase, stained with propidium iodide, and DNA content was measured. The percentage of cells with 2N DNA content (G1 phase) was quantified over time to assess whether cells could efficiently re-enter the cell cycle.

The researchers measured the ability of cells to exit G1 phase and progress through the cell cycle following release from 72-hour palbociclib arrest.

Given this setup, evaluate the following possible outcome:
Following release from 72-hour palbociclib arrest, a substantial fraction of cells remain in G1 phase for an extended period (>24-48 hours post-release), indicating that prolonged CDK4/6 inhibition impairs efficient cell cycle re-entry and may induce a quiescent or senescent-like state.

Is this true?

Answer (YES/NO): NO